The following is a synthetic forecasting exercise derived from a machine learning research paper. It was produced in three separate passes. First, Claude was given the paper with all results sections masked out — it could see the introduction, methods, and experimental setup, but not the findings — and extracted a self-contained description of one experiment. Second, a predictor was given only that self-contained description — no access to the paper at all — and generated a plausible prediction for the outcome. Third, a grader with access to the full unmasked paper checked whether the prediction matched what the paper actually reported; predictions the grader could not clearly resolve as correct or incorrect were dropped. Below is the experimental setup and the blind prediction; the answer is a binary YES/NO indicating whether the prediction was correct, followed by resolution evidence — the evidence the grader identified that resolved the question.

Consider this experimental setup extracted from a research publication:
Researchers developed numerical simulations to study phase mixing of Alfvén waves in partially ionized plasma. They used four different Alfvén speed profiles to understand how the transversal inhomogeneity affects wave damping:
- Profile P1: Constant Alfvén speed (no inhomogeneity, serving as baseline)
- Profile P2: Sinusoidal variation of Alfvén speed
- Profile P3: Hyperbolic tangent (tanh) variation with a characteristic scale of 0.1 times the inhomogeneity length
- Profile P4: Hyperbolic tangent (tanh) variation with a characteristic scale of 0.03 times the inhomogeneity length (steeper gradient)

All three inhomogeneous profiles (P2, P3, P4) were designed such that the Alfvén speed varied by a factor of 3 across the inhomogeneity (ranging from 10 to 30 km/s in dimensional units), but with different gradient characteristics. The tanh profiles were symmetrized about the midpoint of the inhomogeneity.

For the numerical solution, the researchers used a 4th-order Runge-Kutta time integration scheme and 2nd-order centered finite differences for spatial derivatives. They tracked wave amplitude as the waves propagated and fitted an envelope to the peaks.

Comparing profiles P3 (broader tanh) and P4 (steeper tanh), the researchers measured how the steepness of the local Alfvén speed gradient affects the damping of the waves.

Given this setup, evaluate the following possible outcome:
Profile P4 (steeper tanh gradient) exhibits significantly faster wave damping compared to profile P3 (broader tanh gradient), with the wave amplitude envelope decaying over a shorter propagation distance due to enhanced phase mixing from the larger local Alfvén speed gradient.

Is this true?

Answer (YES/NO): YES